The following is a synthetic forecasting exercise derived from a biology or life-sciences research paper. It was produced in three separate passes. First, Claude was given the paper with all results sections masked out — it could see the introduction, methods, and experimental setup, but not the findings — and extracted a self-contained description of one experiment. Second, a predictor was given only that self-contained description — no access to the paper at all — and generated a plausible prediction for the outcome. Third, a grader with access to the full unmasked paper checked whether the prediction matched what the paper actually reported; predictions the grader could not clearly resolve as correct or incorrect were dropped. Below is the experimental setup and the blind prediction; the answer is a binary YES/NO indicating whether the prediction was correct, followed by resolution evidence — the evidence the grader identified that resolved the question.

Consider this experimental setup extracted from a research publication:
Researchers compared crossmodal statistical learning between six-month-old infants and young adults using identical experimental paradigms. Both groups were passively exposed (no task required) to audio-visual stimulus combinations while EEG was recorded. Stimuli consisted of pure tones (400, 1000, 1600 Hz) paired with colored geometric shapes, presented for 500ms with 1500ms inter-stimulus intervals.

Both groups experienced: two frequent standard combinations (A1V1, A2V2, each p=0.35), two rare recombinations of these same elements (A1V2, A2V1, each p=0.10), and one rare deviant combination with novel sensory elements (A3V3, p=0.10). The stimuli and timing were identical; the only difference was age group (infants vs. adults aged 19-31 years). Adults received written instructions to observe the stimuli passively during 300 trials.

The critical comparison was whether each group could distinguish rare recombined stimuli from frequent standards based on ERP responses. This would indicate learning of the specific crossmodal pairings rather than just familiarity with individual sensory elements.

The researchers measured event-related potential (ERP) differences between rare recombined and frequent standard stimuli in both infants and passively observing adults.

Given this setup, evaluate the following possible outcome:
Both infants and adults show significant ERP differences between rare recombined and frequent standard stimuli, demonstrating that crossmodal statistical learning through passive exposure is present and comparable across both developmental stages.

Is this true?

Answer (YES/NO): NO